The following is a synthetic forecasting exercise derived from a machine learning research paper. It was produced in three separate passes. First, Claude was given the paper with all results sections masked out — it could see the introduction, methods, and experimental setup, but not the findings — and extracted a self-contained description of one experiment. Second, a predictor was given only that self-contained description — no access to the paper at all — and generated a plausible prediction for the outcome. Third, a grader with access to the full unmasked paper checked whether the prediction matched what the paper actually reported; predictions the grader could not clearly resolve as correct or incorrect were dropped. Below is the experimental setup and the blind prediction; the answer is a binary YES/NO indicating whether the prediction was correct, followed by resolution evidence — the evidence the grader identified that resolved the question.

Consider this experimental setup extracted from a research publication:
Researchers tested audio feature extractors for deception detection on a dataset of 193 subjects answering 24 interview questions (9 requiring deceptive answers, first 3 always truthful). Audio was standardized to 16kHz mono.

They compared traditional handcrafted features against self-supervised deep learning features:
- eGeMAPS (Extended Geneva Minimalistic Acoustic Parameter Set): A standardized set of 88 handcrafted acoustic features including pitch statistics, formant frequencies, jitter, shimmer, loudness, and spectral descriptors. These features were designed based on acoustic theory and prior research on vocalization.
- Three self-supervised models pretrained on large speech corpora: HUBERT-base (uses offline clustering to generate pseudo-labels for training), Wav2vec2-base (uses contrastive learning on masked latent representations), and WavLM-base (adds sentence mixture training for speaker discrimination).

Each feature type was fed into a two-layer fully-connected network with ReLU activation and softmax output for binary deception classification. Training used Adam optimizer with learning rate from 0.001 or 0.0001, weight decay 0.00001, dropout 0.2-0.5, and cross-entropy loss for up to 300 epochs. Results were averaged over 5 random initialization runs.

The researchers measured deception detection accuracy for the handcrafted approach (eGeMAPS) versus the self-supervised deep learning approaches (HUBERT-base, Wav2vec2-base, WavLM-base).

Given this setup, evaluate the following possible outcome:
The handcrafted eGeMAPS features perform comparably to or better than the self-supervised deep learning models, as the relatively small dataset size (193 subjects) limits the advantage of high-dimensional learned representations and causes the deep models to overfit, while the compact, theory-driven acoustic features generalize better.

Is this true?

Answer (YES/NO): NO